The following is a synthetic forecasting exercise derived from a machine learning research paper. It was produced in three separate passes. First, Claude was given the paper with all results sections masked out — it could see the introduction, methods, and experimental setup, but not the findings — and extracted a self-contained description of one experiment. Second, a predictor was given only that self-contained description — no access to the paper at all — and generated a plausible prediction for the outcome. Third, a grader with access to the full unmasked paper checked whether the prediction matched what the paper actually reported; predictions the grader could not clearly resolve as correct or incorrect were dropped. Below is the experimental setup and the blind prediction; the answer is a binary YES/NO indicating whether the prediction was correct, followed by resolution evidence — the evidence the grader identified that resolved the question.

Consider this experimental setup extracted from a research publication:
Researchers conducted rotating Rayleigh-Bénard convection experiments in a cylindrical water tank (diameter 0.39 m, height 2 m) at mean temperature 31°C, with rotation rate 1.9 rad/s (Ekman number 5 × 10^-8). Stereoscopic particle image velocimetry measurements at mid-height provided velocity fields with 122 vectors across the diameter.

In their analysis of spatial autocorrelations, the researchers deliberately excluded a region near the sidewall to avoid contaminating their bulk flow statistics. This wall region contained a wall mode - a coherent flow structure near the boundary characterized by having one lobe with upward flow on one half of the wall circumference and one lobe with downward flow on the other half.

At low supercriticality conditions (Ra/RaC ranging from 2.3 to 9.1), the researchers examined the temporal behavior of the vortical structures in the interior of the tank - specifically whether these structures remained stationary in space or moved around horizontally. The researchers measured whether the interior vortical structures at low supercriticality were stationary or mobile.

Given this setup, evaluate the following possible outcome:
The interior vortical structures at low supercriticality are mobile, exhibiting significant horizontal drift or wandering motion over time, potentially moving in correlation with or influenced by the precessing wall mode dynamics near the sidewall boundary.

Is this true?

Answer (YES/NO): YES